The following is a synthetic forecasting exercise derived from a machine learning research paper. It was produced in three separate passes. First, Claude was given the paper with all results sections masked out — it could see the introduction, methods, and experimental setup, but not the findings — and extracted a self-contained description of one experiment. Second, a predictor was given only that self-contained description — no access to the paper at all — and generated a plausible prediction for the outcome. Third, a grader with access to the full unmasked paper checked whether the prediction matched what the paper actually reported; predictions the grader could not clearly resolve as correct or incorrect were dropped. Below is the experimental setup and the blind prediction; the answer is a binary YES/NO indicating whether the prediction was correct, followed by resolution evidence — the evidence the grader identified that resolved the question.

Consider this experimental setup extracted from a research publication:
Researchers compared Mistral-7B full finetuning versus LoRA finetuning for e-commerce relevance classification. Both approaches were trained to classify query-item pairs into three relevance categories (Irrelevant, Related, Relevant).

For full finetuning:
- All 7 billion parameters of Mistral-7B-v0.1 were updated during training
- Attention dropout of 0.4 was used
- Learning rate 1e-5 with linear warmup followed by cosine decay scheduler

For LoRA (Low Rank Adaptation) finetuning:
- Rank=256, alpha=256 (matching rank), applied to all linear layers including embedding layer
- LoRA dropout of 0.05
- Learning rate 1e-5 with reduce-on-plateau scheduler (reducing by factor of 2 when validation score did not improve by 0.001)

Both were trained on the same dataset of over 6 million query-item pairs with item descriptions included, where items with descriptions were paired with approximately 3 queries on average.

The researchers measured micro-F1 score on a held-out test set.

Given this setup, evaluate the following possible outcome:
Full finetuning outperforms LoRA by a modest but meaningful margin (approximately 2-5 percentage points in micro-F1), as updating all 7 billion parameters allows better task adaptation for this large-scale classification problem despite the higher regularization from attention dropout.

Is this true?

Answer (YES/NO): NO